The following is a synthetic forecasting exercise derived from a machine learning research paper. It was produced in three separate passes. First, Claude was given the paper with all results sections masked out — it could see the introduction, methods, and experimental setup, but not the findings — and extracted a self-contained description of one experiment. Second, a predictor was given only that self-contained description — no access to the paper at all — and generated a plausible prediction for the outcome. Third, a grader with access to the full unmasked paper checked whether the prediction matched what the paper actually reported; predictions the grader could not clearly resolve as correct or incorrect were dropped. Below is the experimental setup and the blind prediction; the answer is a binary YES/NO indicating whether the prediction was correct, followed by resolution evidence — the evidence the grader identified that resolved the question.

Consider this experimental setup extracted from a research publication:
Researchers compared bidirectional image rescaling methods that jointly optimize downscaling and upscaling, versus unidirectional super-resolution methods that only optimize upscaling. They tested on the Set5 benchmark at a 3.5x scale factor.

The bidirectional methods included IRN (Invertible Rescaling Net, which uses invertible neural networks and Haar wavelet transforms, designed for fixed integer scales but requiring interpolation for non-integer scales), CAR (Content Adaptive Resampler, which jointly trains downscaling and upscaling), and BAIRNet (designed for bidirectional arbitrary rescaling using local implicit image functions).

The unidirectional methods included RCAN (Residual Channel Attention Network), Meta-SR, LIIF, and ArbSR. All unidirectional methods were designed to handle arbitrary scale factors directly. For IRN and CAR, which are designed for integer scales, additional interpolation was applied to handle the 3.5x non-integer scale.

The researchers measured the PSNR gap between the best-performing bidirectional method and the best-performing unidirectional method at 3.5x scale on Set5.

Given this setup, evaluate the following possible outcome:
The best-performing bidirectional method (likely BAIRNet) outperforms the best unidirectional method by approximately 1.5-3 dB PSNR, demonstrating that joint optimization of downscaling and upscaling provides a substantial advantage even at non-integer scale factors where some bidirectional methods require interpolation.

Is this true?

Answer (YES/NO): NO